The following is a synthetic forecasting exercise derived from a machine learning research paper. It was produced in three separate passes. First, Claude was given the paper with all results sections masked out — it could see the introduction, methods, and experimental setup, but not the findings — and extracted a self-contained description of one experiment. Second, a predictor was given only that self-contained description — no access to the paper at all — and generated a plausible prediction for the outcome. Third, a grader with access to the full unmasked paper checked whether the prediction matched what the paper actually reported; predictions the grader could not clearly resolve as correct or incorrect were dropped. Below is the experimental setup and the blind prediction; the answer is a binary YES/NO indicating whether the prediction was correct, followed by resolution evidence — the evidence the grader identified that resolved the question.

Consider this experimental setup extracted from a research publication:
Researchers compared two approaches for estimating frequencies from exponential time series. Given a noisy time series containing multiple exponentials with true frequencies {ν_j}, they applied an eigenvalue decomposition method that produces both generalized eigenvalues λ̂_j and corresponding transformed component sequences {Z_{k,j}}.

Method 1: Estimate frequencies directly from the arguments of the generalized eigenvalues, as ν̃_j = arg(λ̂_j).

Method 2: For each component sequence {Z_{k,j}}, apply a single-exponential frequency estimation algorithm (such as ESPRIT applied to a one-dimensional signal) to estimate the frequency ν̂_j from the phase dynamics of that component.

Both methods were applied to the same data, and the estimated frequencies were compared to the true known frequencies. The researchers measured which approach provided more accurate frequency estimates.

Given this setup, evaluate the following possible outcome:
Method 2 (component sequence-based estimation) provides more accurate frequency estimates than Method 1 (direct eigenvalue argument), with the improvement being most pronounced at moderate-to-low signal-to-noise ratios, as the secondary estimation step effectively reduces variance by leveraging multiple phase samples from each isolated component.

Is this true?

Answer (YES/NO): NO